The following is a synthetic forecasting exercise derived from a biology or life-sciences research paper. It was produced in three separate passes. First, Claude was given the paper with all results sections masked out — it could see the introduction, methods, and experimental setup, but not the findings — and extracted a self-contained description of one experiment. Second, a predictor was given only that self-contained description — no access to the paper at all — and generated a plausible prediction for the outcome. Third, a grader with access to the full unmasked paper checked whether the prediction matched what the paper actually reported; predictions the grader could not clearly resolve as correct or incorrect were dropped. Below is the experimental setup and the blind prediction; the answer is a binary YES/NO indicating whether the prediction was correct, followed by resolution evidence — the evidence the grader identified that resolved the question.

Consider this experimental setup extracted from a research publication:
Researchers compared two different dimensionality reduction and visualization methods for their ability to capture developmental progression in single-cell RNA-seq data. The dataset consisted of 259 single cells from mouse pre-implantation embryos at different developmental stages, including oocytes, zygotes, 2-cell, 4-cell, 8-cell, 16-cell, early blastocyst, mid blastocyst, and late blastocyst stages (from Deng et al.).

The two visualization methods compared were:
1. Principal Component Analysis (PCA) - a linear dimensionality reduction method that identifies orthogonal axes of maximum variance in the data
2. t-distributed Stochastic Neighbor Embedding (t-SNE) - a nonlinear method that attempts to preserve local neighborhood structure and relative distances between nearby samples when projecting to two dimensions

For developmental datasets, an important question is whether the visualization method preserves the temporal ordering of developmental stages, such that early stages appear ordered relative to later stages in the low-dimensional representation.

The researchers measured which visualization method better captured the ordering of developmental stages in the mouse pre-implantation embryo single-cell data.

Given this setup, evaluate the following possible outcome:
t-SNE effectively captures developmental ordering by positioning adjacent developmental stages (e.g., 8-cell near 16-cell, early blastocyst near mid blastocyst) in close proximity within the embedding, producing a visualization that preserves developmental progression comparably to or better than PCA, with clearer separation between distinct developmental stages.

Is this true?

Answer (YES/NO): NO